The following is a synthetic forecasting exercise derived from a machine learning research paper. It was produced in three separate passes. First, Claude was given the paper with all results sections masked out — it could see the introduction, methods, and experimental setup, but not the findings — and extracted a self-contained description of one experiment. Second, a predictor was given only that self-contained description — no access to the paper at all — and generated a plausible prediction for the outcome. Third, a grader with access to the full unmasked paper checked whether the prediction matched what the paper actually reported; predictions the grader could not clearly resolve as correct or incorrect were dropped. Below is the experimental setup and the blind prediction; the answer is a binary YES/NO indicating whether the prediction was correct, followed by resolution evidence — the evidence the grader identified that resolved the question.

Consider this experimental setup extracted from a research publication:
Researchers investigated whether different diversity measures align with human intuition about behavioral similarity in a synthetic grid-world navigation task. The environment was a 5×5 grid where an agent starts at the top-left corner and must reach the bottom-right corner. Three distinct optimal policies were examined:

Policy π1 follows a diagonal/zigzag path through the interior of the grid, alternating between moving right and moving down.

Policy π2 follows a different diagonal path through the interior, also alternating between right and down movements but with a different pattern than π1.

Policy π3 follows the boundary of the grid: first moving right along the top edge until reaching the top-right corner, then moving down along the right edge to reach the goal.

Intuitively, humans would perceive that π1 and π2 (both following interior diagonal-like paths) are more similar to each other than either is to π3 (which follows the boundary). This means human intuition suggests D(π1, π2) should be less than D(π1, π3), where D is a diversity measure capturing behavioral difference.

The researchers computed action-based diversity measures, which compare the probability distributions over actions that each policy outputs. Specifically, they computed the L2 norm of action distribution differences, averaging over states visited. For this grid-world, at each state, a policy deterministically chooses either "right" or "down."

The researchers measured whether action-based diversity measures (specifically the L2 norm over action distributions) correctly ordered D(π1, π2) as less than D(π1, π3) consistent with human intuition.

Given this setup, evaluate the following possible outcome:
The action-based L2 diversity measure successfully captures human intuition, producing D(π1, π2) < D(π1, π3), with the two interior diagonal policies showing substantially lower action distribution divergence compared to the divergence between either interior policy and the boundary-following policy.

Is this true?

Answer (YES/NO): NO